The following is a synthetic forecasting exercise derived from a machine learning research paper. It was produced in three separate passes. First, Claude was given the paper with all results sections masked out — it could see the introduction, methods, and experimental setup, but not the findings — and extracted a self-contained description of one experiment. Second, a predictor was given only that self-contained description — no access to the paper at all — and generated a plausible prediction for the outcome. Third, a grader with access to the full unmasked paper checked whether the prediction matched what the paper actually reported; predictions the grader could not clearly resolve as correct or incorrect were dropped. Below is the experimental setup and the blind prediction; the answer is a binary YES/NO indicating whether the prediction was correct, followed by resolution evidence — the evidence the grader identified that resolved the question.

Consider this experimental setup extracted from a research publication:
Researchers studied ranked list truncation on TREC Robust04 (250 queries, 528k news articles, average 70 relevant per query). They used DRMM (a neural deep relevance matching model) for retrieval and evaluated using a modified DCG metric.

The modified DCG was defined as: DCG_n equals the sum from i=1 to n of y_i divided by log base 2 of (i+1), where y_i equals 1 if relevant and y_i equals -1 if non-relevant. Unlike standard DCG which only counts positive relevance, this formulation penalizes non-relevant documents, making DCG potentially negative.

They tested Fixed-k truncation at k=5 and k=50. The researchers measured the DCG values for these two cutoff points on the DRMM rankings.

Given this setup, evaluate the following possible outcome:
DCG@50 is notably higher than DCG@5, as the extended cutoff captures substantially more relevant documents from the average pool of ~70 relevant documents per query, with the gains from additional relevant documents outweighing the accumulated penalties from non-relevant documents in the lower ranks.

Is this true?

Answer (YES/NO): NO